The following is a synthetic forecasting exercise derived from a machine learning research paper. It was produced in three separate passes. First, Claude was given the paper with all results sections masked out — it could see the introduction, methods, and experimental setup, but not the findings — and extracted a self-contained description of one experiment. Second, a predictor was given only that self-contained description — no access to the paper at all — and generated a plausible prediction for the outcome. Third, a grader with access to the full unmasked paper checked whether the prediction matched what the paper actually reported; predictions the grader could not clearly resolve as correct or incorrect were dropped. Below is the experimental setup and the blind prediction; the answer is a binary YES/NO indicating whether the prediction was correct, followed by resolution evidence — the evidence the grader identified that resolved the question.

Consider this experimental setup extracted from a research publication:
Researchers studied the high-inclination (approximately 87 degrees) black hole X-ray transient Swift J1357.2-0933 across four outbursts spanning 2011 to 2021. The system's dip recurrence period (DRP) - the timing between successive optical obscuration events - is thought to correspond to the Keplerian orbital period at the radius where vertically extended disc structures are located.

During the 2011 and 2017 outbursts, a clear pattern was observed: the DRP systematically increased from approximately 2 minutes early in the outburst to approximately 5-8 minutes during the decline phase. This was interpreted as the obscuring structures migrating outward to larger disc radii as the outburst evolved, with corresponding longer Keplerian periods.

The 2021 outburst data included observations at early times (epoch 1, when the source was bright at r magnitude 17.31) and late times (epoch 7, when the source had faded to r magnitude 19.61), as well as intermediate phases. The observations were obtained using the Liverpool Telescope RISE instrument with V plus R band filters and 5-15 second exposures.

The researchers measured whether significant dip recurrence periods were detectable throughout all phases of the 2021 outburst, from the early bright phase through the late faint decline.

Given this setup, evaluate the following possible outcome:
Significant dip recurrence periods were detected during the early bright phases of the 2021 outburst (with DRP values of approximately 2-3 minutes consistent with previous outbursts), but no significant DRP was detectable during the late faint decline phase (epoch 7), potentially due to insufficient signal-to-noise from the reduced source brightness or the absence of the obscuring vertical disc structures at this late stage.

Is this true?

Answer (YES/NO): NO